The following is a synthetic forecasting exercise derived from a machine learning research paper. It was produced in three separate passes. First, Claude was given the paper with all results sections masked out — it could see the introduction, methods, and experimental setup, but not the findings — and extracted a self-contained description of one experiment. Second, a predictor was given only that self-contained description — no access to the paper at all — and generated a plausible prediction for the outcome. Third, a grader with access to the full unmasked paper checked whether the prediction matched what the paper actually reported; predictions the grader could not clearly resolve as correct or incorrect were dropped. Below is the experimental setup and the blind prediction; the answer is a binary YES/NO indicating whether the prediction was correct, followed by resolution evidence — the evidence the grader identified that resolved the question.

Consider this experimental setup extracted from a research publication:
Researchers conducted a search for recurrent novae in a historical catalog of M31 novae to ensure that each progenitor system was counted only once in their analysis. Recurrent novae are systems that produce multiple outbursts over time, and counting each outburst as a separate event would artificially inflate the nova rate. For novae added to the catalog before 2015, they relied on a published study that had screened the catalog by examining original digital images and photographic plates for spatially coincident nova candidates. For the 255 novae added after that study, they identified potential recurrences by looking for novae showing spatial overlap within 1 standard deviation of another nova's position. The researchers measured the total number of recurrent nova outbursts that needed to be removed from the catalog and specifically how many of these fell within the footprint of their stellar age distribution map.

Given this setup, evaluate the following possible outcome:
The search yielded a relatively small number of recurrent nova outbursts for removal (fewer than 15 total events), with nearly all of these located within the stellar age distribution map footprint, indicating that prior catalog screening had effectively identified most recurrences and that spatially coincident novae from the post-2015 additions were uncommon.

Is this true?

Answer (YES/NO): NO